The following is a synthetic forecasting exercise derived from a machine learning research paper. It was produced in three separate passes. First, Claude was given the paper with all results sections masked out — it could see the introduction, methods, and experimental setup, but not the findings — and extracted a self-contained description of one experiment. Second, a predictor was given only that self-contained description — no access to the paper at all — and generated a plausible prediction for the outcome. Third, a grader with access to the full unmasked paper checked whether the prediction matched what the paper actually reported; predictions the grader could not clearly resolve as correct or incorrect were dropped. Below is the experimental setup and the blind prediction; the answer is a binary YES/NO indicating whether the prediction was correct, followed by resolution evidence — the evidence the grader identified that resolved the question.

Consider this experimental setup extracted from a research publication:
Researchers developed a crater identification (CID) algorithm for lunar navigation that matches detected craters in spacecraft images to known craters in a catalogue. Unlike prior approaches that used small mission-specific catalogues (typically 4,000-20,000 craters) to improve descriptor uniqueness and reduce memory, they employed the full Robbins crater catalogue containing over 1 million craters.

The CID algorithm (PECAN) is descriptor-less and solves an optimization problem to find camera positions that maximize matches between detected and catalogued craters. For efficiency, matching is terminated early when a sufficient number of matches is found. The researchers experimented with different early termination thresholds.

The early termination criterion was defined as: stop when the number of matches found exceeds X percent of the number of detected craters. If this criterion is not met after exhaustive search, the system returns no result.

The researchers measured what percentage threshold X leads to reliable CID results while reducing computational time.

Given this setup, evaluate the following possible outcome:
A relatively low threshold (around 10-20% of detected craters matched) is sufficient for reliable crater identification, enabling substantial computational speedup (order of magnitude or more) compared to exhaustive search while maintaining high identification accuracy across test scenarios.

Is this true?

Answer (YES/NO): NO